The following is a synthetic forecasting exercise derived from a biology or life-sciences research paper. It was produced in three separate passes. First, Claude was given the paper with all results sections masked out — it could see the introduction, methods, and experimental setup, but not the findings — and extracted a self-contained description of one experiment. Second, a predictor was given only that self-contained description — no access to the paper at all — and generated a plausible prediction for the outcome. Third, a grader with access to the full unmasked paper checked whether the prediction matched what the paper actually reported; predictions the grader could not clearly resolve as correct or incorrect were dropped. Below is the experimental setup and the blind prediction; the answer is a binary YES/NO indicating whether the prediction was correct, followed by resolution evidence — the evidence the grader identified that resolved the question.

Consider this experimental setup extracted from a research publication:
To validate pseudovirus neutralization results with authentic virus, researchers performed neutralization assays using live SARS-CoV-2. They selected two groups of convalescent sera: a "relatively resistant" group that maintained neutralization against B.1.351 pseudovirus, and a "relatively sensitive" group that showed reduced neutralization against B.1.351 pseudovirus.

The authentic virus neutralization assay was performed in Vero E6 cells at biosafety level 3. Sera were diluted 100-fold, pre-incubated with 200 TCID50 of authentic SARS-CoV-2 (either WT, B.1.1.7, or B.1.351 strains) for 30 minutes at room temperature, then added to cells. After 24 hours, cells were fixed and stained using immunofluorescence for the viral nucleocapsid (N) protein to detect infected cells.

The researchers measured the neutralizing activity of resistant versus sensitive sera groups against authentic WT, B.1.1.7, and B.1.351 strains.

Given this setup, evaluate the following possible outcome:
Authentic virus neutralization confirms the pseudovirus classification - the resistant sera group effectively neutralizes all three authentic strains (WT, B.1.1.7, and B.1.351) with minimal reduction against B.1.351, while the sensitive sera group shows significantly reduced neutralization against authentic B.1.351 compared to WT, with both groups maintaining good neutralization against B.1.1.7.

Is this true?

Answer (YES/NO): YES